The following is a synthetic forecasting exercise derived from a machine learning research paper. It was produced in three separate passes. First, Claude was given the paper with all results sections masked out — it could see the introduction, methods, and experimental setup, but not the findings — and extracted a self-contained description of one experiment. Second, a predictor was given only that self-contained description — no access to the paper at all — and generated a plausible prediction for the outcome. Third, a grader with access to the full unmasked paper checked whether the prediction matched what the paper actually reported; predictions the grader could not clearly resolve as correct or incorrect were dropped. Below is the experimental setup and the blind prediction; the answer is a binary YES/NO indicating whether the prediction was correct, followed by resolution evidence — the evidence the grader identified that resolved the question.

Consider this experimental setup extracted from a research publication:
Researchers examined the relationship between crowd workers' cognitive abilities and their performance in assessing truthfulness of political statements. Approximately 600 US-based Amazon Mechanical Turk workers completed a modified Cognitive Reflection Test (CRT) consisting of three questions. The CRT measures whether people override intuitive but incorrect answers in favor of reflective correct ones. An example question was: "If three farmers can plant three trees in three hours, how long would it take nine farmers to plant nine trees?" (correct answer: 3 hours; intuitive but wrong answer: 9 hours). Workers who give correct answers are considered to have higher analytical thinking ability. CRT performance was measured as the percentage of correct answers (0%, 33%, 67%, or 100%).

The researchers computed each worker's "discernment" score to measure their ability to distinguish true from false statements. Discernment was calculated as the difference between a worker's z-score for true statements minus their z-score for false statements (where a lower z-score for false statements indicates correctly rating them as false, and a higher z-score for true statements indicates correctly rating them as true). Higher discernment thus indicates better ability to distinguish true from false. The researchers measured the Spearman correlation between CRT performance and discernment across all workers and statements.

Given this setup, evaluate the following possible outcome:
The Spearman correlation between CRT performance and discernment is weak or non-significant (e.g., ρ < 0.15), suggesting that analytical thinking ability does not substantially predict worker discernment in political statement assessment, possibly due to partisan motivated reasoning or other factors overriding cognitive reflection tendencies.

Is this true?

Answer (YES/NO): NO